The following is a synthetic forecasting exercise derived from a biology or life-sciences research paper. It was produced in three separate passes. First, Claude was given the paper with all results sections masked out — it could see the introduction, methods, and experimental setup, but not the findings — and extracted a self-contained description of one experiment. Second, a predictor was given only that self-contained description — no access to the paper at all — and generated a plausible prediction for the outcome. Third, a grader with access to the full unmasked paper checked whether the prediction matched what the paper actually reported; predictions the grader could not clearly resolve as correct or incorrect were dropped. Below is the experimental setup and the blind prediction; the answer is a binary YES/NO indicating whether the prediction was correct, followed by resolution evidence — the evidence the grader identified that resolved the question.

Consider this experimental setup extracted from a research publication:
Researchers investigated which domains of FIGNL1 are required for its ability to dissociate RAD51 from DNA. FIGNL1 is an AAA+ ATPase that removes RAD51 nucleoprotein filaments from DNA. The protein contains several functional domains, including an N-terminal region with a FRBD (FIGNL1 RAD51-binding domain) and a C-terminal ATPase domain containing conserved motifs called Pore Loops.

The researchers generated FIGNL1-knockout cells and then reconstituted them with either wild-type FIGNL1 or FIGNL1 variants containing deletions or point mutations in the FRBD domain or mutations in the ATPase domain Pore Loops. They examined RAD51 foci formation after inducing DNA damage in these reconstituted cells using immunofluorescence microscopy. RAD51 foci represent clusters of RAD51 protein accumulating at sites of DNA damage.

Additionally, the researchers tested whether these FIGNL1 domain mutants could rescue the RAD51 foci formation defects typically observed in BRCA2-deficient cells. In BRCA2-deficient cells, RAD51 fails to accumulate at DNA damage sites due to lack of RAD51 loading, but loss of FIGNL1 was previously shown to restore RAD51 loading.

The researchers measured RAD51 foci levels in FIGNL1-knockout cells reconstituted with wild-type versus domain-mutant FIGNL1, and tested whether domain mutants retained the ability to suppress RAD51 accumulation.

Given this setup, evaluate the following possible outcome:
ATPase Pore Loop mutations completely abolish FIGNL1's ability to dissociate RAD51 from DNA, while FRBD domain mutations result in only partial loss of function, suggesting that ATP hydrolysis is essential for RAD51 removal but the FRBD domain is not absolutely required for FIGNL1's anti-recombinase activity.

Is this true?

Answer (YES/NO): NO